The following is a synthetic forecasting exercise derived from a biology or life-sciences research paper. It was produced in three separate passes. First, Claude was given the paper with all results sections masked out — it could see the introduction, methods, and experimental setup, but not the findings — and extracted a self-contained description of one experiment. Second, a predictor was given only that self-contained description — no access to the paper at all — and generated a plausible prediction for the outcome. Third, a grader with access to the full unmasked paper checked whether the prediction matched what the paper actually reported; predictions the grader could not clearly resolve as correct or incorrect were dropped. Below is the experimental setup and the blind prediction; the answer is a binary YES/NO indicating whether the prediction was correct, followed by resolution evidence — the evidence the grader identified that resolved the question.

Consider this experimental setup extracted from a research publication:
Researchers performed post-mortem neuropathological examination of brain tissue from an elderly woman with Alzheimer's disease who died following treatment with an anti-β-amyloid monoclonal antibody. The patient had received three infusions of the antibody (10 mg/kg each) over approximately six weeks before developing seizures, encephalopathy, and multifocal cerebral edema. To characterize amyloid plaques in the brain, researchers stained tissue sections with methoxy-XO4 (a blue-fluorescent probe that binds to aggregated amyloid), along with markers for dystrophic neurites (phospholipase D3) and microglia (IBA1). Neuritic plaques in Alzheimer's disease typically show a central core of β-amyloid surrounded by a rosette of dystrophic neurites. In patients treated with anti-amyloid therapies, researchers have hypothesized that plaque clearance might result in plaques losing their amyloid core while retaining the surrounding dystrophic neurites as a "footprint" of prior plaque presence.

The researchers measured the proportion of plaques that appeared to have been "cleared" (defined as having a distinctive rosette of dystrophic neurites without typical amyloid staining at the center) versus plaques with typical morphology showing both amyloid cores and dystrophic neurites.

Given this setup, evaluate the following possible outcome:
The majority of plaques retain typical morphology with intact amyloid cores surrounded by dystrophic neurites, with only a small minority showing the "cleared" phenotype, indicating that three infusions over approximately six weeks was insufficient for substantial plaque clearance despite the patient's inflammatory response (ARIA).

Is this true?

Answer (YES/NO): NO